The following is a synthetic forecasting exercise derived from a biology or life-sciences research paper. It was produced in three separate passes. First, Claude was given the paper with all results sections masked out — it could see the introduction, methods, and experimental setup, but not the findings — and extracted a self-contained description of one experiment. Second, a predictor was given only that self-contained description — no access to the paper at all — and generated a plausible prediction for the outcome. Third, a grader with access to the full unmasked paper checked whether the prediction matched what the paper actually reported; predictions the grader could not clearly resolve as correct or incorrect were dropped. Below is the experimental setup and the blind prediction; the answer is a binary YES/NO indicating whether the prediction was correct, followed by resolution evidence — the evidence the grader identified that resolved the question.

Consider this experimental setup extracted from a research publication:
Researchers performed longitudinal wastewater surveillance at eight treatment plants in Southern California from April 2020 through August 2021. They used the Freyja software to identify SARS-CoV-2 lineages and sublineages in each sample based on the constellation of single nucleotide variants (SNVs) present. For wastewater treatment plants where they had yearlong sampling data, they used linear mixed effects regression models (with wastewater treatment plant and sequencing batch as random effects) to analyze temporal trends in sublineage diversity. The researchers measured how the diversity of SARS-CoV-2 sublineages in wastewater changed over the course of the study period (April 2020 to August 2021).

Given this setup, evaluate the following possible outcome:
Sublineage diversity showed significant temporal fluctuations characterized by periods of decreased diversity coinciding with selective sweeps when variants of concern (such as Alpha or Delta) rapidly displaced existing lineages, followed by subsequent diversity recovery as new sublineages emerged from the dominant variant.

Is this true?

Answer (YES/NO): NO